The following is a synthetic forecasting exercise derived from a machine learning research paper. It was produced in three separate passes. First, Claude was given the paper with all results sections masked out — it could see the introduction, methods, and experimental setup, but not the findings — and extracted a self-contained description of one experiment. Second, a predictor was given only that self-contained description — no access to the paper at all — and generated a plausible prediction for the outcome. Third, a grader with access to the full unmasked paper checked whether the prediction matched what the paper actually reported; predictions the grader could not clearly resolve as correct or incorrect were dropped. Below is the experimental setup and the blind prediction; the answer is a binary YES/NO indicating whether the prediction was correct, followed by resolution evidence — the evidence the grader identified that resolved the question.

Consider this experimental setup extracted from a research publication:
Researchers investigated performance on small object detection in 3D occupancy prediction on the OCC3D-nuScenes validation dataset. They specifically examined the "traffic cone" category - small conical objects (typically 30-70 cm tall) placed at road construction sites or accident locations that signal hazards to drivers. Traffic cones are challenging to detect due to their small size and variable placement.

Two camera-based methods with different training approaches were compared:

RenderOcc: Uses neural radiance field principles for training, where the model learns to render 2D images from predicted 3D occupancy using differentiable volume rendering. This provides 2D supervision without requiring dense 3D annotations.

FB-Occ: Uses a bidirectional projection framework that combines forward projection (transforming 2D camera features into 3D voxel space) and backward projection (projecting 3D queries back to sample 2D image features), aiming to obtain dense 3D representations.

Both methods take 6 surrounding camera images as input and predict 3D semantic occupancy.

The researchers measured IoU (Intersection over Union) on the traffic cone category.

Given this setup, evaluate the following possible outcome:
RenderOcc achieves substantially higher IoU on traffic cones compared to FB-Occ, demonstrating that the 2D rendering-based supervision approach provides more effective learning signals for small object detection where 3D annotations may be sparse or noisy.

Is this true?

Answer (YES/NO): NO